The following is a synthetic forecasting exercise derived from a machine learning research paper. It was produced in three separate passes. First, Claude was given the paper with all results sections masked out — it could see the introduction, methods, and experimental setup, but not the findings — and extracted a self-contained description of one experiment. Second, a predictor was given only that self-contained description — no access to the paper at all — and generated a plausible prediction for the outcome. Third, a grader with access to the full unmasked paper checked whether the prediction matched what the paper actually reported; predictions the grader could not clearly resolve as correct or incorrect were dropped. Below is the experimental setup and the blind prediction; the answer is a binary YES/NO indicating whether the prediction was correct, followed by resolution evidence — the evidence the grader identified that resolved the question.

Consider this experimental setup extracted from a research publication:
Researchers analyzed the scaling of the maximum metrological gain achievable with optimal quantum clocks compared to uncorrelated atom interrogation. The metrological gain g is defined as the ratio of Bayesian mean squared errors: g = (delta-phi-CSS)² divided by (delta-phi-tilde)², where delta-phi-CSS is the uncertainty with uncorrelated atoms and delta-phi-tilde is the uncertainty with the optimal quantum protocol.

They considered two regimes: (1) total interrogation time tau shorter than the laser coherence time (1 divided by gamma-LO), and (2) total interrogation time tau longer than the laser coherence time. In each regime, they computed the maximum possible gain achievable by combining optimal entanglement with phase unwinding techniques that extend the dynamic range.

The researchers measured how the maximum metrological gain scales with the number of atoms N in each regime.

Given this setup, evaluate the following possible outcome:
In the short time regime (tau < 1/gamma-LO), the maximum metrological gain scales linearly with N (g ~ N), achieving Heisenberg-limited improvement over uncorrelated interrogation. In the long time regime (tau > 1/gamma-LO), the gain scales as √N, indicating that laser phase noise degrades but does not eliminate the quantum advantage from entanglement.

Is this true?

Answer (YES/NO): NO